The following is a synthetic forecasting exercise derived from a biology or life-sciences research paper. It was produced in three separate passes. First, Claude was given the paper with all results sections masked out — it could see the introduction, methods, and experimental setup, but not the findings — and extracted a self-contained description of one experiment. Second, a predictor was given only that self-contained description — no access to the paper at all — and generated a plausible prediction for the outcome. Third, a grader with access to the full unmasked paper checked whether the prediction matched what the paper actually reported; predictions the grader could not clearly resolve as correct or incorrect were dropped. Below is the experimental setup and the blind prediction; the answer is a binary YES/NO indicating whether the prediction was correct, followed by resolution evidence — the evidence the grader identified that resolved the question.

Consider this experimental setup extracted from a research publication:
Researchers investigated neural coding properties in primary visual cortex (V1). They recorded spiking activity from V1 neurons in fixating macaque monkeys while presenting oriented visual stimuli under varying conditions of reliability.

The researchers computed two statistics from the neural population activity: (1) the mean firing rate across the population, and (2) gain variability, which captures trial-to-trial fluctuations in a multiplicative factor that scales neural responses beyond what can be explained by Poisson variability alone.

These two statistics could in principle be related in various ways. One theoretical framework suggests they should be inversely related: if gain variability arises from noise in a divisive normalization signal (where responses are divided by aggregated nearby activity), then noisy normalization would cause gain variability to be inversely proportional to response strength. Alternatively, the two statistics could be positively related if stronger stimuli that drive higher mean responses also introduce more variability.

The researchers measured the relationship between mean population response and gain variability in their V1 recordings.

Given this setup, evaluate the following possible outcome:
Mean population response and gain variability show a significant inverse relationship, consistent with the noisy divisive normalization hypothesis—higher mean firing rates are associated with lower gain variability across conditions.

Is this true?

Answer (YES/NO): YES